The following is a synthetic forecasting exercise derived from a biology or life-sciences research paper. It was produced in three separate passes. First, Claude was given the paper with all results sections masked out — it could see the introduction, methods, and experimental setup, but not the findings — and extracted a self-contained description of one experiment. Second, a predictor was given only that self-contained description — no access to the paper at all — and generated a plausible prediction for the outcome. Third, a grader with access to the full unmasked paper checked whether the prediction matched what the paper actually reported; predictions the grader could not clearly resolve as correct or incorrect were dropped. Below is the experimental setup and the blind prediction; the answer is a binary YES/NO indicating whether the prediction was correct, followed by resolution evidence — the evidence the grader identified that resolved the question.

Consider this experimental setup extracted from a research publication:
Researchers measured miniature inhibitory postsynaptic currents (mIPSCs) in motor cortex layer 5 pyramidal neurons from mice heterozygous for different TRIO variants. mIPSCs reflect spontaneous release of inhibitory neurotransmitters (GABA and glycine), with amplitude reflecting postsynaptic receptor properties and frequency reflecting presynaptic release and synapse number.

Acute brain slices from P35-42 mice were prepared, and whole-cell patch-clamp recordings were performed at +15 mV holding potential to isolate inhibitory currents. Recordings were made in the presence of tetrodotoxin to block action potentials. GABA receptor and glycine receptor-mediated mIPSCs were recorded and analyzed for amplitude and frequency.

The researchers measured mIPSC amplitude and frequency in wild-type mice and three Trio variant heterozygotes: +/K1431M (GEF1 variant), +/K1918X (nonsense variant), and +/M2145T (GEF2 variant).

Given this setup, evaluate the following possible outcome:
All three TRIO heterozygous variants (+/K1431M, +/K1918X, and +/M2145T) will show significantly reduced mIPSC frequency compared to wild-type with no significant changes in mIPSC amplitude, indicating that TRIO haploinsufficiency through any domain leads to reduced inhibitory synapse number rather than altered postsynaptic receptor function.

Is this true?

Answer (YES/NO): NO